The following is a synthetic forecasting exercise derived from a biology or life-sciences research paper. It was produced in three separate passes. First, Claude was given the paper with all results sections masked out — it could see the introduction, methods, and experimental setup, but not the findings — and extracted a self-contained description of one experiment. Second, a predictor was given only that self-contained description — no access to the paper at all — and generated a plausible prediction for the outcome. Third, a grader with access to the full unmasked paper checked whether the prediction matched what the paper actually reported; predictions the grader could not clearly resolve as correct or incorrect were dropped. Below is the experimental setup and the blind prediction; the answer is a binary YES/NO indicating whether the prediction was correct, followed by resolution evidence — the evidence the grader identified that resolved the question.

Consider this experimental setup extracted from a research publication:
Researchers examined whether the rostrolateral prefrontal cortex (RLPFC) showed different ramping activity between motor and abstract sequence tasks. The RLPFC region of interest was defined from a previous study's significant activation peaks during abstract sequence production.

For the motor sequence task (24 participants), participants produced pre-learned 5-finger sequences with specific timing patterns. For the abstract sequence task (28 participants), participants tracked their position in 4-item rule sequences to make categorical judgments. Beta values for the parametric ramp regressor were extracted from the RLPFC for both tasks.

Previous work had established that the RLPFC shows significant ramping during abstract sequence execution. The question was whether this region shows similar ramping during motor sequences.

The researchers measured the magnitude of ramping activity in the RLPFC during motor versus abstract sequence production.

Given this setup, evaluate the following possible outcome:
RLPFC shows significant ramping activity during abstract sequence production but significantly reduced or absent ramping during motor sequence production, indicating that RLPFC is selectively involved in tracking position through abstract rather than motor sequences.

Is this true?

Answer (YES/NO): YES